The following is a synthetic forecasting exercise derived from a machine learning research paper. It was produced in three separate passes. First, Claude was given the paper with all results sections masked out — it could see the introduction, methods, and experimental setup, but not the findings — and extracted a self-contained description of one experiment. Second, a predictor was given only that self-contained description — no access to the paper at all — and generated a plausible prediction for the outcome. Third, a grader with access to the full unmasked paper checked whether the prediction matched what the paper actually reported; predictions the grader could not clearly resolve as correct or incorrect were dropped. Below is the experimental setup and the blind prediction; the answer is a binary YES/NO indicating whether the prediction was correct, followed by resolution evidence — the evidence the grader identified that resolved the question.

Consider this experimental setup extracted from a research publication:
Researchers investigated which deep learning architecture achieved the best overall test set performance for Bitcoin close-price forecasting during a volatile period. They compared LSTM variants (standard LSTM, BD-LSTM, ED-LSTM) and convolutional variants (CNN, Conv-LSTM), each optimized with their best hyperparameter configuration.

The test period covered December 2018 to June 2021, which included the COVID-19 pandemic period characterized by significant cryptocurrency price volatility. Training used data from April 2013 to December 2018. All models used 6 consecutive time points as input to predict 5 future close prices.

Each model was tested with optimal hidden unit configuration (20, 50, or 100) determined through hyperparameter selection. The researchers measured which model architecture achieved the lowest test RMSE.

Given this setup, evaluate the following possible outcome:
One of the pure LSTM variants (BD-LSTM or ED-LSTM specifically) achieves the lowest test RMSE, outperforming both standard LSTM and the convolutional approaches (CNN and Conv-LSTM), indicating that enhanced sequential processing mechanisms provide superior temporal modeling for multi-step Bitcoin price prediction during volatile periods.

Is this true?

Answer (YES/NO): YES